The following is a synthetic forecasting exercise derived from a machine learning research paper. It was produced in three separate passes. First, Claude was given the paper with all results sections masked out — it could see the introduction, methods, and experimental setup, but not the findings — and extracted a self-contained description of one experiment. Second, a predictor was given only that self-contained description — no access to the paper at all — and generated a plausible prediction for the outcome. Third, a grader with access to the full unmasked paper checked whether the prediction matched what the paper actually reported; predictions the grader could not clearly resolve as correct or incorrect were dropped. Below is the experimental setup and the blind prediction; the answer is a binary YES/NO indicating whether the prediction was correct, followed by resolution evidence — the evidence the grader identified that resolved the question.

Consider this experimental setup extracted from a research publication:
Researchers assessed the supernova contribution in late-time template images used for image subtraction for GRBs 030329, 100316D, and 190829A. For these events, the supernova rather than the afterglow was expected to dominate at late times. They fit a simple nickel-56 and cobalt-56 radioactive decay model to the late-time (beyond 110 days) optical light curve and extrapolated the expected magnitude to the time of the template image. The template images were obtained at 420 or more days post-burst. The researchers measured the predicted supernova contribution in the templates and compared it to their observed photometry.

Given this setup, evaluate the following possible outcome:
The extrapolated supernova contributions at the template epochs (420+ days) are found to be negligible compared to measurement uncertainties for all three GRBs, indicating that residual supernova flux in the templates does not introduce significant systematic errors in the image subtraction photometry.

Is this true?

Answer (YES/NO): YES